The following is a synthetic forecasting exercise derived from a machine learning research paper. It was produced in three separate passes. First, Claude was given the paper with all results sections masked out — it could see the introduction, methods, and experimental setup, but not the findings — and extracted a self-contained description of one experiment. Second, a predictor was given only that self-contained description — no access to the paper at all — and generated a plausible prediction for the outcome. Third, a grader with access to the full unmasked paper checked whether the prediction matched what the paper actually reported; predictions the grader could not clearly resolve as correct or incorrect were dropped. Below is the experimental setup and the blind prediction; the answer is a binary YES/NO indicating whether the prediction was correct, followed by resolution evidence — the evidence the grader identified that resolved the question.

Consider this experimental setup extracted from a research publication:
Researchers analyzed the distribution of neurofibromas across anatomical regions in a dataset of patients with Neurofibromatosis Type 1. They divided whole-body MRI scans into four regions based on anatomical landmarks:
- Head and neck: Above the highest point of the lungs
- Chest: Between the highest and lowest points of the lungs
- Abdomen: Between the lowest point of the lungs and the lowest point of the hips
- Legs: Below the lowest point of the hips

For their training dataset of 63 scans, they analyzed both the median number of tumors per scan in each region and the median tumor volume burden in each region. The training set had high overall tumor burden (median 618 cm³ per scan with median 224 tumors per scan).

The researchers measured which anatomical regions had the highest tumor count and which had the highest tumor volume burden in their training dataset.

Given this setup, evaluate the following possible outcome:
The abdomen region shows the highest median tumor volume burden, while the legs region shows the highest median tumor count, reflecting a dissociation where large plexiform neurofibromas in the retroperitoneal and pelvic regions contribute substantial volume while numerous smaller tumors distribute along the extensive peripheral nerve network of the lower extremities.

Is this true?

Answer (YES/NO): YES